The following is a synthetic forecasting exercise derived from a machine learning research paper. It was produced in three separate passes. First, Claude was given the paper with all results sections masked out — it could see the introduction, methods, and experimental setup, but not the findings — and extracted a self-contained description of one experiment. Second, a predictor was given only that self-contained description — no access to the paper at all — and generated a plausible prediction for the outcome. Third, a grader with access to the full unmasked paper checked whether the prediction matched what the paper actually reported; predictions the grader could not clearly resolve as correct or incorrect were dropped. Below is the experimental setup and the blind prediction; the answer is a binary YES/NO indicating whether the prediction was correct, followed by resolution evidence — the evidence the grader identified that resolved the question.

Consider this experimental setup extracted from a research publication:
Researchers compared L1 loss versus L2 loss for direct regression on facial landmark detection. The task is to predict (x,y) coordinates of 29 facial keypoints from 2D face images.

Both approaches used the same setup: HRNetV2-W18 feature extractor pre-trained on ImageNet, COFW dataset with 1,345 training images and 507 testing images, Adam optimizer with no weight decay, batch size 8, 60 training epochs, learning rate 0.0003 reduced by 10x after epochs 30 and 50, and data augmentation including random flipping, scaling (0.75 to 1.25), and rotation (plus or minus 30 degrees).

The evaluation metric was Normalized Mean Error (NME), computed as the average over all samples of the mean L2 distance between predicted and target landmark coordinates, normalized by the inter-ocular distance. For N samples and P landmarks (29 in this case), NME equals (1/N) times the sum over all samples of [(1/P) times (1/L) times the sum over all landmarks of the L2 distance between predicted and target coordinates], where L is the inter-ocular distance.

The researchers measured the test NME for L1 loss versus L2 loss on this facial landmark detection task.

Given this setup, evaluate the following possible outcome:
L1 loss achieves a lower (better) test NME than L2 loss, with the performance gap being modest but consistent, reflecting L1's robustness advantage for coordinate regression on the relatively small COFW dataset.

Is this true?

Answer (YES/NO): YES